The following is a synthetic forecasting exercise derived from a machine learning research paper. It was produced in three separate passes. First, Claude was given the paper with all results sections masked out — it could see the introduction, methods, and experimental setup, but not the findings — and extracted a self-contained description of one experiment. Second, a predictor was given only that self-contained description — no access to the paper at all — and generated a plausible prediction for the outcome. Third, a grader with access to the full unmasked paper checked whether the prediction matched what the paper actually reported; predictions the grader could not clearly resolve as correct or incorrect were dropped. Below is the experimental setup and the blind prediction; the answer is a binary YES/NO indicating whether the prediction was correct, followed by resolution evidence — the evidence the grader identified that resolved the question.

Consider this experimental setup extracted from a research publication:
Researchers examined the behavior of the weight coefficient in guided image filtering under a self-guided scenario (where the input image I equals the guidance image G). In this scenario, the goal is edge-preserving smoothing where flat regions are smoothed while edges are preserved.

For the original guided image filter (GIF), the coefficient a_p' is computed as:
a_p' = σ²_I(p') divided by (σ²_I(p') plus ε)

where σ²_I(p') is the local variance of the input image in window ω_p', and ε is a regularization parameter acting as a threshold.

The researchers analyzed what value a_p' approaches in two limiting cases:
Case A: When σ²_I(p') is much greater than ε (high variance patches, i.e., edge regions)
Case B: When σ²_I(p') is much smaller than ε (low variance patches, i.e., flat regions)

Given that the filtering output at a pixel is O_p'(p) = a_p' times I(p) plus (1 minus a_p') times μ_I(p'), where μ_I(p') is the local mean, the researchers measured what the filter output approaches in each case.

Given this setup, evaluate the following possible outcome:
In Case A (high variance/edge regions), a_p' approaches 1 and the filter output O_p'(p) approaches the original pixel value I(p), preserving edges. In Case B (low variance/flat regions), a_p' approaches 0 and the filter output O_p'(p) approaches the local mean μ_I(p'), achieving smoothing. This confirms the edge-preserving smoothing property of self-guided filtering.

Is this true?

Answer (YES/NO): YES